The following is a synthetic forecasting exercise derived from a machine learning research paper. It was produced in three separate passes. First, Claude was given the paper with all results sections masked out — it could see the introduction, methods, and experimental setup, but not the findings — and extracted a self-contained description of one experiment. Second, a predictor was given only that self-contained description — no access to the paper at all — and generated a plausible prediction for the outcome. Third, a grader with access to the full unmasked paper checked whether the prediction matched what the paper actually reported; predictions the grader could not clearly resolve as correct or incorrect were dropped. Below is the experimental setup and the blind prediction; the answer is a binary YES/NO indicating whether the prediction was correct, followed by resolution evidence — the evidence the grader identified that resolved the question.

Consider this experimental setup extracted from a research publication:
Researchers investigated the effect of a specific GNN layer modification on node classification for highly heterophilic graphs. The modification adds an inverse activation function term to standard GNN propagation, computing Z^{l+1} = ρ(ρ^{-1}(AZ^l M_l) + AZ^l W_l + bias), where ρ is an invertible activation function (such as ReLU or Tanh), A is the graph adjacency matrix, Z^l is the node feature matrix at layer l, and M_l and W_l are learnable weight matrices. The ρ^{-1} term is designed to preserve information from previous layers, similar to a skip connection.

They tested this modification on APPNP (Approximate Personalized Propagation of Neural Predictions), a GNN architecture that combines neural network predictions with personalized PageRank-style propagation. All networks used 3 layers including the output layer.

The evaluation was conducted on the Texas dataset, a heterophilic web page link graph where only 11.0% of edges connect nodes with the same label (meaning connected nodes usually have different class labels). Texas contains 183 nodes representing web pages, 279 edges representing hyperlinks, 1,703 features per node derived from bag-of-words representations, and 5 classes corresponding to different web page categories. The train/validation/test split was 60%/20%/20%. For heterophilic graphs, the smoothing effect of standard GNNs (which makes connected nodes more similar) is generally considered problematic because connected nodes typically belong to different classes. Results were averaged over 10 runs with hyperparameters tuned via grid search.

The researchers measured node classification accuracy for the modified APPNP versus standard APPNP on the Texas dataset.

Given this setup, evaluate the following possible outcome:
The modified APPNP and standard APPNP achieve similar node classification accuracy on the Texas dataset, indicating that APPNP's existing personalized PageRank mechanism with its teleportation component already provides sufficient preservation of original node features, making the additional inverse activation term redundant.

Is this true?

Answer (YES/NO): NO